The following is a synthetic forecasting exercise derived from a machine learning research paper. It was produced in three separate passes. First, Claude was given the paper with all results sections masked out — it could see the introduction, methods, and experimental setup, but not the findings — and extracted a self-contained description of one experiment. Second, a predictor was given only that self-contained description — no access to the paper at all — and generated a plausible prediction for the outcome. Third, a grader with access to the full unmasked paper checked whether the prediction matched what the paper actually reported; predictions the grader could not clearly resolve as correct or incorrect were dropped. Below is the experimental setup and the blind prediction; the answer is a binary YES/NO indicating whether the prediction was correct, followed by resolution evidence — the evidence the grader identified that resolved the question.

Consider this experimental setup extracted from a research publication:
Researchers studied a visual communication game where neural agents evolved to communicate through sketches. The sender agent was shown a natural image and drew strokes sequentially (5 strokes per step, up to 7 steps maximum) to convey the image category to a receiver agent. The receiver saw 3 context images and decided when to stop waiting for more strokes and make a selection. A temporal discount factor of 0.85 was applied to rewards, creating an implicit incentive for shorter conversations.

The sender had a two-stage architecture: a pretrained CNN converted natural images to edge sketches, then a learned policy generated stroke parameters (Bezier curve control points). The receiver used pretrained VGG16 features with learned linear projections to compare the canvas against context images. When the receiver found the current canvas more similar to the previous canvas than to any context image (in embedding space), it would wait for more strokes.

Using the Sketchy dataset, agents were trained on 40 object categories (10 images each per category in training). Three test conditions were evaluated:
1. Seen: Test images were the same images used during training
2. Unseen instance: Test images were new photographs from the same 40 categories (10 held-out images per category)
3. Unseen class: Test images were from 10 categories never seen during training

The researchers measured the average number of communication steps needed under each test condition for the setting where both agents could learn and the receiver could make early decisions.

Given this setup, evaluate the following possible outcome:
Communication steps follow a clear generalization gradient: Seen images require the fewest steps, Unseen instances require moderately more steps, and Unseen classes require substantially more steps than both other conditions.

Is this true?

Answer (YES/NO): YES